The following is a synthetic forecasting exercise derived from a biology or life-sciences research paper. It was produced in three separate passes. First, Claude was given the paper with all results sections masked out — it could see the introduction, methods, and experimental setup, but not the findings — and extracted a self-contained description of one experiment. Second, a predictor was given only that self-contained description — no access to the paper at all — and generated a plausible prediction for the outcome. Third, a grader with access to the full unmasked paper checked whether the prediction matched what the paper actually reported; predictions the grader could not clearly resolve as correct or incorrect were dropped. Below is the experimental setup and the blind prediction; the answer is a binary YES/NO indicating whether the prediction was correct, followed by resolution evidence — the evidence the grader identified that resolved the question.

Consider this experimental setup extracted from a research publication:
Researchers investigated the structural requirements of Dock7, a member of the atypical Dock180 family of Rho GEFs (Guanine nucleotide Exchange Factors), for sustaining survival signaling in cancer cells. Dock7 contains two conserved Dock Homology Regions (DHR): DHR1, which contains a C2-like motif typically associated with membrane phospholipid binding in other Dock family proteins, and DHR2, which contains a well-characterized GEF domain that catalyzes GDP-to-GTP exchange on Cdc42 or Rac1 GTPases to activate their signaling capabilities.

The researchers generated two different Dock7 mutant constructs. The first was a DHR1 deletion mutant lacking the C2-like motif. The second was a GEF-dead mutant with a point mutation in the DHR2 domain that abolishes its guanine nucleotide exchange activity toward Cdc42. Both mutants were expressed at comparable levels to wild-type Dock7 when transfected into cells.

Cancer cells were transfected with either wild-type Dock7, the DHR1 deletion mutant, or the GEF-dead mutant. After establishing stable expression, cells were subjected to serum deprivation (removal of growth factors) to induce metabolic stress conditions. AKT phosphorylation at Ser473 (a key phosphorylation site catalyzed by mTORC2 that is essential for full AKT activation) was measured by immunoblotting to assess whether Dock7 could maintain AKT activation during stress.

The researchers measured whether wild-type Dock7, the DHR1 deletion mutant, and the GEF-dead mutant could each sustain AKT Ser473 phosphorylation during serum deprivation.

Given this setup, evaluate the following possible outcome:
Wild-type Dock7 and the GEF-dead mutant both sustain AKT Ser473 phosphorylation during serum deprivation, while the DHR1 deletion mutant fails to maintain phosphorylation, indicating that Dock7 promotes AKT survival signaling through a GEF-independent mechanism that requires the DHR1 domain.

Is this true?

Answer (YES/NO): YES